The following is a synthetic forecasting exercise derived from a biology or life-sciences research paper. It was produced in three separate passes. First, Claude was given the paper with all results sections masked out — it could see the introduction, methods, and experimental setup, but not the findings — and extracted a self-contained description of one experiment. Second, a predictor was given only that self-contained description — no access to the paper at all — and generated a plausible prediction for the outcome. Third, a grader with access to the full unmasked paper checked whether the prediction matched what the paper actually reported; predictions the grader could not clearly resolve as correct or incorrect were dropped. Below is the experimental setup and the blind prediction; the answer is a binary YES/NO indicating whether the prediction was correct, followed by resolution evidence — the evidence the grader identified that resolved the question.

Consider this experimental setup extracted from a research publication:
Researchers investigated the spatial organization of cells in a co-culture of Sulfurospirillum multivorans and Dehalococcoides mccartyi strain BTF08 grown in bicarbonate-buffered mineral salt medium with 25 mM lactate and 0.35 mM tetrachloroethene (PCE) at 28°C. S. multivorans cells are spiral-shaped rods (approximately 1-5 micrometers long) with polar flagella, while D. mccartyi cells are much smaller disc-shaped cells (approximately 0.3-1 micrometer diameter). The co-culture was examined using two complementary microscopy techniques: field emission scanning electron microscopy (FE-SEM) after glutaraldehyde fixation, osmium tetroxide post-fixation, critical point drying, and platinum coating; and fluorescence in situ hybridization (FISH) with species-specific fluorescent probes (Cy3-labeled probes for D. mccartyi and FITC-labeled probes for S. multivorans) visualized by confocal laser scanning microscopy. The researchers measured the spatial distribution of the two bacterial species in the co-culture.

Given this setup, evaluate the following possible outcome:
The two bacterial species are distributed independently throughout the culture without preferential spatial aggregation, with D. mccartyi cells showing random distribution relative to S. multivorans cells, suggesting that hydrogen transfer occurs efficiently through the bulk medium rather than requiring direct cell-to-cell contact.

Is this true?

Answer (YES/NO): NO